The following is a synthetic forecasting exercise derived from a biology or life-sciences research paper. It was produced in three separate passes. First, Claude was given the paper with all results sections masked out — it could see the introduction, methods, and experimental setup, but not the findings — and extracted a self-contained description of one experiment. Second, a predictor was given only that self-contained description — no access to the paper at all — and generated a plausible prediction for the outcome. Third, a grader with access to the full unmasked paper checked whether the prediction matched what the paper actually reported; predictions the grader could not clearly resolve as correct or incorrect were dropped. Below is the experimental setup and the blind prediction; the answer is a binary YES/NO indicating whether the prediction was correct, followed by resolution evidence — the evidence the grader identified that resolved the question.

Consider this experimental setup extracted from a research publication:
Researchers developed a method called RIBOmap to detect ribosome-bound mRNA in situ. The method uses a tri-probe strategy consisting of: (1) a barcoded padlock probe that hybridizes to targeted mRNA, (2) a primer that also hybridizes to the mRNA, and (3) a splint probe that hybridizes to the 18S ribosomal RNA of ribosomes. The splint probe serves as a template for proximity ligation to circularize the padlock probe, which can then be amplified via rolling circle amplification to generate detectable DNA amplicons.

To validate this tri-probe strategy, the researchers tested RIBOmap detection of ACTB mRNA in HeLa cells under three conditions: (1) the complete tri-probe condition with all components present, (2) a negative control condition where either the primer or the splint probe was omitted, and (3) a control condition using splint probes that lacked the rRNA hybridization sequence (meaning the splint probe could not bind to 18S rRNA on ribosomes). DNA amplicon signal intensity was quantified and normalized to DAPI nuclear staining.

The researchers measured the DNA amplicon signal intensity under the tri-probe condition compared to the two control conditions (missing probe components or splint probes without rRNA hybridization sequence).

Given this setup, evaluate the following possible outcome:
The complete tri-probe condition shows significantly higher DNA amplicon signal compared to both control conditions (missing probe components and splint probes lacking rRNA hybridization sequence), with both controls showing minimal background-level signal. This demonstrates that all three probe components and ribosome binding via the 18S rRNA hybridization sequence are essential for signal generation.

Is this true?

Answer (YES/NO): YES